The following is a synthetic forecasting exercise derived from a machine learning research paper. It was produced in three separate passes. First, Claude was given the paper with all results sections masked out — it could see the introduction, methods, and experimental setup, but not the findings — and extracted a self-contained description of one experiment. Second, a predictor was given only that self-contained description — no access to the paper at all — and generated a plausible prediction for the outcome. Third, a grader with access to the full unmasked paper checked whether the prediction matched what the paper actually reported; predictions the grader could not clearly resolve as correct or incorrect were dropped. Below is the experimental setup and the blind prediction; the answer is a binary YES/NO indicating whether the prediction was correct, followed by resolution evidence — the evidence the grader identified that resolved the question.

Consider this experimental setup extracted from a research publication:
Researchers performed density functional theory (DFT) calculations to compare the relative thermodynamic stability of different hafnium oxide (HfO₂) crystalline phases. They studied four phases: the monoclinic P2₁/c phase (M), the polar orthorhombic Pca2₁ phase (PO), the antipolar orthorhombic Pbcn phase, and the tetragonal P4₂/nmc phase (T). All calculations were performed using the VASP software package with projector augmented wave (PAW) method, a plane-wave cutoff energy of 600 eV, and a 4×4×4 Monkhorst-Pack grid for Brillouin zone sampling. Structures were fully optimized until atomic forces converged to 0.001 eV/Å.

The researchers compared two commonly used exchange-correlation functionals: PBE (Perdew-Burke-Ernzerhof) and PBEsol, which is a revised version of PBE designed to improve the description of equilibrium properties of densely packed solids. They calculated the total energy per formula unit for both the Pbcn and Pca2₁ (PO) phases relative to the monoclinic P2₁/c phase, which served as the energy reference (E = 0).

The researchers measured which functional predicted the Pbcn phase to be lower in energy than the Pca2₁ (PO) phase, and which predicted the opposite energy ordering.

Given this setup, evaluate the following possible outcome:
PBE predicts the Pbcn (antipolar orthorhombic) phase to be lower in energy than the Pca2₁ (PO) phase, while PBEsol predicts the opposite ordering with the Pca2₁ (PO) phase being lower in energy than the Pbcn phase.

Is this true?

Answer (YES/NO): YES